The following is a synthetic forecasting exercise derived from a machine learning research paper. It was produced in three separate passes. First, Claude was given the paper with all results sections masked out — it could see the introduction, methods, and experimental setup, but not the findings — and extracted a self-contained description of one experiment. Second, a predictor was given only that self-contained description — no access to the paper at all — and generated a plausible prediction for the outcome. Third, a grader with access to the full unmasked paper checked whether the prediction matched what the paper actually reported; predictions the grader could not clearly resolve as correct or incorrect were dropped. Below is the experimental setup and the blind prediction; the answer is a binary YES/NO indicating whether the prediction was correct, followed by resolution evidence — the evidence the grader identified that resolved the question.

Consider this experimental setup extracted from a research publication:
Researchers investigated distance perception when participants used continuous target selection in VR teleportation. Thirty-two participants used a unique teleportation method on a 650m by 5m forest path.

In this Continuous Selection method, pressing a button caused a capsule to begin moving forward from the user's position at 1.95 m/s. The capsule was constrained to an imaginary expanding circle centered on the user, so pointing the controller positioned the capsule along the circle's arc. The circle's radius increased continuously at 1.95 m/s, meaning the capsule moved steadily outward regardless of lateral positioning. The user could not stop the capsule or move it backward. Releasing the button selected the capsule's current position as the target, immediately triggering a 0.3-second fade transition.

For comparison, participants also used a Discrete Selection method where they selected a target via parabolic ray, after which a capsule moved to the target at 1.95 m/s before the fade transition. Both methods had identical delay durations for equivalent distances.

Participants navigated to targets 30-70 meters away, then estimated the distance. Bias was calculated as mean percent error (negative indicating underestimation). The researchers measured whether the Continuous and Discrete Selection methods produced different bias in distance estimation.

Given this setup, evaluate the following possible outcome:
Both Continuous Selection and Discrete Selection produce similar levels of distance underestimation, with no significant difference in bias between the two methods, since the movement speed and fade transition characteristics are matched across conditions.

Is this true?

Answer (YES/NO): YES